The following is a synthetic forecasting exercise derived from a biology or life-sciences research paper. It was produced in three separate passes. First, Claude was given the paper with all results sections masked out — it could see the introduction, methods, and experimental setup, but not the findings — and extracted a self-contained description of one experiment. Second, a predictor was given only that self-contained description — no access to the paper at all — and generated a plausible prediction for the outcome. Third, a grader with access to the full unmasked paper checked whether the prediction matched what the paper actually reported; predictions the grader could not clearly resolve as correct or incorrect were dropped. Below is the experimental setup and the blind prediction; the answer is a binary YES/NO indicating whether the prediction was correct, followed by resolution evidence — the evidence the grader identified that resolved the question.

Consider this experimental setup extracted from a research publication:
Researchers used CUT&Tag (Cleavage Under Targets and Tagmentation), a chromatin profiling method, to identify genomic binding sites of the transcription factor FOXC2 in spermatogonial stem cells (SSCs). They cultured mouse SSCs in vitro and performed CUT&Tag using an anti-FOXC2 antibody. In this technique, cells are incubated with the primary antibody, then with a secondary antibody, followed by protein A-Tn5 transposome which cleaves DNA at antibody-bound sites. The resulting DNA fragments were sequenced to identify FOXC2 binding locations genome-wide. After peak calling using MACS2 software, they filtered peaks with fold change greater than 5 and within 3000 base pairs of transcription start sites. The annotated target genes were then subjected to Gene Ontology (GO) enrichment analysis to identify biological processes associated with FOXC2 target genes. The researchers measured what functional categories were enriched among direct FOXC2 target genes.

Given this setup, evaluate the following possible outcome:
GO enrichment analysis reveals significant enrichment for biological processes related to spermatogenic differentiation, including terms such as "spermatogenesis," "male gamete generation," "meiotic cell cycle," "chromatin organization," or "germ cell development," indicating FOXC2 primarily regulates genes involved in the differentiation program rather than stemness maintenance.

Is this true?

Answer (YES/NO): NO